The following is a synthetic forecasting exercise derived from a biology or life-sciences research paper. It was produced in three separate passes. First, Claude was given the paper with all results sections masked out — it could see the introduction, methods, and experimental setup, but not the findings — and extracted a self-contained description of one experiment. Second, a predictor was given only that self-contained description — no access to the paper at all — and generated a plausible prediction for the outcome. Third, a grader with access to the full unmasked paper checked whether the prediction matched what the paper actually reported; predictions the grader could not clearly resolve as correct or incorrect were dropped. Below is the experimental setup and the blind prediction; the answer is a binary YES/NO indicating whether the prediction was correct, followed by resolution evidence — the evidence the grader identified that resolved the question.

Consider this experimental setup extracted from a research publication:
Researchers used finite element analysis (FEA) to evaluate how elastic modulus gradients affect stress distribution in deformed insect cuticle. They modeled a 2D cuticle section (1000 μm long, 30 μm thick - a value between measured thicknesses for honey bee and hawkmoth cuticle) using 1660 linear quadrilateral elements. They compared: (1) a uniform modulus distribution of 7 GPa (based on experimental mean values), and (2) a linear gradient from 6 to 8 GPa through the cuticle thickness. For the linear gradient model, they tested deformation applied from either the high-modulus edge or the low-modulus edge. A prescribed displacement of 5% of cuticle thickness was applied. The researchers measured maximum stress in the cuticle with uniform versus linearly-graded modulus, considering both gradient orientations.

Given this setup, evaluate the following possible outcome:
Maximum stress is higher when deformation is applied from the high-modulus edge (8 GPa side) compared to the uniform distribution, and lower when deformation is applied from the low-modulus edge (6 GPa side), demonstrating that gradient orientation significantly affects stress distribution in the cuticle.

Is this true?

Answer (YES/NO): NO